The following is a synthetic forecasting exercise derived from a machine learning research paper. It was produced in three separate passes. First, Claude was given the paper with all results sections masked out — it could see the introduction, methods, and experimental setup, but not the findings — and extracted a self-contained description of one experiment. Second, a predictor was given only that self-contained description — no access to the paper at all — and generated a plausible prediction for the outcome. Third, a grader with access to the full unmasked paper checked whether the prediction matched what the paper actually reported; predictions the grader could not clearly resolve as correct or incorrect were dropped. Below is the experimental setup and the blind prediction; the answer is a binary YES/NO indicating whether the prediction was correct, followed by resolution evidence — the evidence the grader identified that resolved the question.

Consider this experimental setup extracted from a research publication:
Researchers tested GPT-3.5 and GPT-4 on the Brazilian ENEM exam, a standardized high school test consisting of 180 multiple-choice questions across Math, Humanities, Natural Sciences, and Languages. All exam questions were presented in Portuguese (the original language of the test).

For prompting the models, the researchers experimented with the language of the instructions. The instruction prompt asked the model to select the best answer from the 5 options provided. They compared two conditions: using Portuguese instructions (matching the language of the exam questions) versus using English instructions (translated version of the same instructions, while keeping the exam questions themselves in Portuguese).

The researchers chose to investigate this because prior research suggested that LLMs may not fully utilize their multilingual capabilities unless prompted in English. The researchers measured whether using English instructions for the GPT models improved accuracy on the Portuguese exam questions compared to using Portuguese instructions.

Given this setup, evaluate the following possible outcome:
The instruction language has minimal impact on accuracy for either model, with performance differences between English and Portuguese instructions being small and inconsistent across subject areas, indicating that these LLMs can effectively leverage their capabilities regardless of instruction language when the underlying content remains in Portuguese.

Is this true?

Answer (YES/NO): NO